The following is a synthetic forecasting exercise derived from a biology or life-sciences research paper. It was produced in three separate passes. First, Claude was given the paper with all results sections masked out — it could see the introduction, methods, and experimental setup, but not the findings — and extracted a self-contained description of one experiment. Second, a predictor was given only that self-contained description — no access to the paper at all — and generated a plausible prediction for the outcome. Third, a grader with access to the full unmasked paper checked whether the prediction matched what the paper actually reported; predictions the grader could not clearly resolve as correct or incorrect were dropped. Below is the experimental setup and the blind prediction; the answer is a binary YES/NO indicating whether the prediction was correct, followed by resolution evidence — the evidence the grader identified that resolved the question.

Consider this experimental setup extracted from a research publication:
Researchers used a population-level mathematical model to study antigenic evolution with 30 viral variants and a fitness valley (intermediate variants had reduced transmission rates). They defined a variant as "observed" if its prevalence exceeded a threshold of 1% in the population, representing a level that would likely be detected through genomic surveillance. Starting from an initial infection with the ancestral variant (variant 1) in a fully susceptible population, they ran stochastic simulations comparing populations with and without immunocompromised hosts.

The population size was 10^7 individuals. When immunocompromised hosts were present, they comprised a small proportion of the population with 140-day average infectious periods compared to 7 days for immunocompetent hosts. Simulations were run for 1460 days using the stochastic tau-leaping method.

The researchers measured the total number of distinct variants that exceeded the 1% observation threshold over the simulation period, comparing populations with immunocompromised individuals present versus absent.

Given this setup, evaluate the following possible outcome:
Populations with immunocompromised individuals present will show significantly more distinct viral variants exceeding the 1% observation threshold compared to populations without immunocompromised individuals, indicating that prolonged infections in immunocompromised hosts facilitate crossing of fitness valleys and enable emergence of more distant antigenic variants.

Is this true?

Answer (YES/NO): YES